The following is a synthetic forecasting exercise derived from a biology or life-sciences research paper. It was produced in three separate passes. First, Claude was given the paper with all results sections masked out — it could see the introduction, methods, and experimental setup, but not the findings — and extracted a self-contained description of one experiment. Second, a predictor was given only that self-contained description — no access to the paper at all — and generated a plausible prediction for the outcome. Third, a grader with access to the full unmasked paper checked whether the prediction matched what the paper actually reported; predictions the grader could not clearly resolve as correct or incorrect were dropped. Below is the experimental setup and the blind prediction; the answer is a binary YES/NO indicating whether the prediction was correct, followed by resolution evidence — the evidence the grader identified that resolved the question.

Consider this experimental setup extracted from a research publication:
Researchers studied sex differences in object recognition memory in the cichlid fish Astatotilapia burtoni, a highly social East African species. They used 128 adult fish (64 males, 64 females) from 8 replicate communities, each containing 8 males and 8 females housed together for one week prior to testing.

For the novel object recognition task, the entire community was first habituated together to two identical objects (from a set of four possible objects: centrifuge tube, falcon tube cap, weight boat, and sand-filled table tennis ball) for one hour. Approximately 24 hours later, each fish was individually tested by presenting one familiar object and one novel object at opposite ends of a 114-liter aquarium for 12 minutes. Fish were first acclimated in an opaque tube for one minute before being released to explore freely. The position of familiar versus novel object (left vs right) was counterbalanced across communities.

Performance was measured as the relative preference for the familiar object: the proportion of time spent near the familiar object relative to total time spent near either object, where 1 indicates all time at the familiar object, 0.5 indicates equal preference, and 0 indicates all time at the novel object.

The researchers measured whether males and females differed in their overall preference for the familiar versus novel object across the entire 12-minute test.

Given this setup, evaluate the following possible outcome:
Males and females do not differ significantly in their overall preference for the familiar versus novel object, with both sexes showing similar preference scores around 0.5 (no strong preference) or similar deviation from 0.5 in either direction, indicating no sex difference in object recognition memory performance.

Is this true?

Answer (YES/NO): YES